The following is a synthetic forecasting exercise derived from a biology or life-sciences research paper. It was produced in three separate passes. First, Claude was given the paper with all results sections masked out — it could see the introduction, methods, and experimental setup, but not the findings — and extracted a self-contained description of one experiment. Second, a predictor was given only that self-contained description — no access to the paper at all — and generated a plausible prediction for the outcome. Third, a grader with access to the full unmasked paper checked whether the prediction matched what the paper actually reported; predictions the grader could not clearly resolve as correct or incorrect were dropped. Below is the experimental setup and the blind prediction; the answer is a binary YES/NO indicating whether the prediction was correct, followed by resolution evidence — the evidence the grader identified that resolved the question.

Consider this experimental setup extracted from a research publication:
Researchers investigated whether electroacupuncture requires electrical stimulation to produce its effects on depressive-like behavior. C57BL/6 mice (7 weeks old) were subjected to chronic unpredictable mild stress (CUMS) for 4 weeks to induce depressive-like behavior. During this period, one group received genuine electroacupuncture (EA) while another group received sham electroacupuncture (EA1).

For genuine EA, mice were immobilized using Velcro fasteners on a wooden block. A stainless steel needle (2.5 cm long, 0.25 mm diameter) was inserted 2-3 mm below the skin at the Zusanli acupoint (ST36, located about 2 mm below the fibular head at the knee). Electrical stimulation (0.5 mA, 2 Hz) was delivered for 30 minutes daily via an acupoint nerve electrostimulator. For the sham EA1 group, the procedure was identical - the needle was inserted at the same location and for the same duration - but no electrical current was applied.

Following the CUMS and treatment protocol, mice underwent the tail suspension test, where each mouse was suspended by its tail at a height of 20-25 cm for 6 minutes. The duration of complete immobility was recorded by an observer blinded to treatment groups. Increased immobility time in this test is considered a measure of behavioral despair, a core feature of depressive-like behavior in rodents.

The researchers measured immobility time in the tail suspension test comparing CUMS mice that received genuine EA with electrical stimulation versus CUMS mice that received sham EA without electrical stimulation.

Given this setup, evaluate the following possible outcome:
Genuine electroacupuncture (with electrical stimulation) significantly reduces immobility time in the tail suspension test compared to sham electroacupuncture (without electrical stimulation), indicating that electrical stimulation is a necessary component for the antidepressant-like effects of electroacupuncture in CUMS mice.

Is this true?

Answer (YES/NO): YES